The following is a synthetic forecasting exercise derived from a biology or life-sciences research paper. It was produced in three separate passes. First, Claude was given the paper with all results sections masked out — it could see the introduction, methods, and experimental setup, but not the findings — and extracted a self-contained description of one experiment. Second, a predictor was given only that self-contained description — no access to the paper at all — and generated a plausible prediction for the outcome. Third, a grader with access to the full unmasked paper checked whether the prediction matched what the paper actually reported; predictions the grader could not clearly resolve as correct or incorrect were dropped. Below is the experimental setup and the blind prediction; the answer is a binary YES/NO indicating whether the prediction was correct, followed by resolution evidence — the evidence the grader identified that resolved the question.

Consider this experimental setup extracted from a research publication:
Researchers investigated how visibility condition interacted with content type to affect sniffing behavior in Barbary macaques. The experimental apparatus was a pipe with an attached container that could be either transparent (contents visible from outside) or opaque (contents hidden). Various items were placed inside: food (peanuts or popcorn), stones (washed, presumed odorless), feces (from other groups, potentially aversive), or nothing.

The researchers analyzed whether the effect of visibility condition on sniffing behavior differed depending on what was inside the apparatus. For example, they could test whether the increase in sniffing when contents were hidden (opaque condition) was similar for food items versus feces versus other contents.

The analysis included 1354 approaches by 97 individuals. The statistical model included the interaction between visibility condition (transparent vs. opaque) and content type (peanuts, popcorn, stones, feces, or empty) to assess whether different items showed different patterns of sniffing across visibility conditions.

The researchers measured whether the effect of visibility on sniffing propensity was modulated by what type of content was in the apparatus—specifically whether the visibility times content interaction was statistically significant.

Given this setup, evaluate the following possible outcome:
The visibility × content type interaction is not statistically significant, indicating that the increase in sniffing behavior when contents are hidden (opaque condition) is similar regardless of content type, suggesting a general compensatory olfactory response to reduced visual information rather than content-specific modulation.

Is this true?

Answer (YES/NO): YES